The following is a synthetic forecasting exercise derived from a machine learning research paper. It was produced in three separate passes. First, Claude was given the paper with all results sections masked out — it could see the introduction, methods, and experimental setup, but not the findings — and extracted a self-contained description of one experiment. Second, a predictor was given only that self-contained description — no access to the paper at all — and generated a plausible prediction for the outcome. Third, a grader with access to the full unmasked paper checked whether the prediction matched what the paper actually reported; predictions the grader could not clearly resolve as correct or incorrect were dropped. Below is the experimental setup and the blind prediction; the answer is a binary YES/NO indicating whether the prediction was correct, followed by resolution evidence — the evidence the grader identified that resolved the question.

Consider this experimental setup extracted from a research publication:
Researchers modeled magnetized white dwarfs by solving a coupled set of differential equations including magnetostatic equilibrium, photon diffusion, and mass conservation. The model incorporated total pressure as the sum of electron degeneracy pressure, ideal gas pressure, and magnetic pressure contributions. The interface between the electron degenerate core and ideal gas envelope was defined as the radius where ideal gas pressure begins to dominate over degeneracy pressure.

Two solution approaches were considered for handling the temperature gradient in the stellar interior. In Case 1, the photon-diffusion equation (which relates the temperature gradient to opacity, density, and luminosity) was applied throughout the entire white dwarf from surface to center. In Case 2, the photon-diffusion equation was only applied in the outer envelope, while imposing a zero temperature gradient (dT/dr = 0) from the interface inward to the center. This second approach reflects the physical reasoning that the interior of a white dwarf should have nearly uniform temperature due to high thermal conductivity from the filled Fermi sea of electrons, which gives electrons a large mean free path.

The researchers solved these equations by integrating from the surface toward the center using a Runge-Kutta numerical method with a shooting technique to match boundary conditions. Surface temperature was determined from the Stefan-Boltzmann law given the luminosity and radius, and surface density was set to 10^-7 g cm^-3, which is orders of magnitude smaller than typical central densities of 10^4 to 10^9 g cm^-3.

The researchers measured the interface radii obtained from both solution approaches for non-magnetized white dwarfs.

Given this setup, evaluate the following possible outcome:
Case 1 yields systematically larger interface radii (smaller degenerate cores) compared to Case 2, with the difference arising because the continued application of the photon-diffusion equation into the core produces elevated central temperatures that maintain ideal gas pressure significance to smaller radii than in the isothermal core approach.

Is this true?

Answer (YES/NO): NO